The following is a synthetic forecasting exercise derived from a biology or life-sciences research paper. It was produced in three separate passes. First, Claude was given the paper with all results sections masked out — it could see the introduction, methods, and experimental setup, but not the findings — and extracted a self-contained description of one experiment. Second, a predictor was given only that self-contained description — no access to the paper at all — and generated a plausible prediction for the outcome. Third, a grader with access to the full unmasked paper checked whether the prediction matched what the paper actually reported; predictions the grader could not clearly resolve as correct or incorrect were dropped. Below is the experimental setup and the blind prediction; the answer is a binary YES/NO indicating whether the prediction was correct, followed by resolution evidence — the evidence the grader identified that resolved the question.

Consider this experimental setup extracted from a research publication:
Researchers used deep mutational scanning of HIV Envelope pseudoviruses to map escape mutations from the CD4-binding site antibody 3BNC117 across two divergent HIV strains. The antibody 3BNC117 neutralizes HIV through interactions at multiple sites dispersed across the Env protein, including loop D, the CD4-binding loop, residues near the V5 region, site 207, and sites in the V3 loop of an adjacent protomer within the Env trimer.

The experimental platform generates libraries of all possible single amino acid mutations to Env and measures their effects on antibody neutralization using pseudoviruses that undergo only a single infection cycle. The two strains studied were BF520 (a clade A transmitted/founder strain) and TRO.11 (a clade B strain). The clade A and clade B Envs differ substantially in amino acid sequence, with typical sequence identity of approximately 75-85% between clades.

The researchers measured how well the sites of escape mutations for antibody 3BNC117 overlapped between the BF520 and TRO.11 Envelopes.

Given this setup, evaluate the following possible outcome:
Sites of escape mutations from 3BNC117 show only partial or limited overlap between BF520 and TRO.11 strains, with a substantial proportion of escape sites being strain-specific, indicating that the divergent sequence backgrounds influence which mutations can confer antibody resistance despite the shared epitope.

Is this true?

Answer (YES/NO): YES